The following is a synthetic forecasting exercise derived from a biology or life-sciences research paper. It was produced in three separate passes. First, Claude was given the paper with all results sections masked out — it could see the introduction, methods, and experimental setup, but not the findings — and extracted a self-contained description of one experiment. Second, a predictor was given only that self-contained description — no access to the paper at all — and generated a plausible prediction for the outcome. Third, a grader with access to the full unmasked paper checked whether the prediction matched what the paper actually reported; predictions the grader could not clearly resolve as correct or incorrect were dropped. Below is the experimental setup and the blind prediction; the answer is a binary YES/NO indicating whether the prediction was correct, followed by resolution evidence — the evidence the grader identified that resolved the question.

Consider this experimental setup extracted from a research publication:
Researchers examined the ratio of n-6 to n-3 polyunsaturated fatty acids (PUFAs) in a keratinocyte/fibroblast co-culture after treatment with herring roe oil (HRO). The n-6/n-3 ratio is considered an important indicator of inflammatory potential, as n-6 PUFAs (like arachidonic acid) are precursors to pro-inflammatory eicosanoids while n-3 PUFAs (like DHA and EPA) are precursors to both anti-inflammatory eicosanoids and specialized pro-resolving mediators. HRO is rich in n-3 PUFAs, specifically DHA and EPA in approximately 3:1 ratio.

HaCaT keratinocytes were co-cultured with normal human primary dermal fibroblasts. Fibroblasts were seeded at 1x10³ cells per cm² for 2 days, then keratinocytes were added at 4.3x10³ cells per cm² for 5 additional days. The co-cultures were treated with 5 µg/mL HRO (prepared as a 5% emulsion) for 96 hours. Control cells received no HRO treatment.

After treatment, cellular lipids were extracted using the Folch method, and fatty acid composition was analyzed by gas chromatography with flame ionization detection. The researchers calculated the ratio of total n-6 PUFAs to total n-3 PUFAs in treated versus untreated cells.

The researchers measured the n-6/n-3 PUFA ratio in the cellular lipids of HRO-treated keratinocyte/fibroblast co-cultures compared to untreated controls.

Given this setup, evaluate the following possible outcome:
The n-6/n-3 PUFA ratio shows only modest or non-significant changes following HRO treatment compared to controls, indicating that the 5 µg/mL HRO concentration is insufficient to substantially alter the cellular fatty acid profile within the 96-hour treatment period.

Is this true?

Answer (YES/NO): NO